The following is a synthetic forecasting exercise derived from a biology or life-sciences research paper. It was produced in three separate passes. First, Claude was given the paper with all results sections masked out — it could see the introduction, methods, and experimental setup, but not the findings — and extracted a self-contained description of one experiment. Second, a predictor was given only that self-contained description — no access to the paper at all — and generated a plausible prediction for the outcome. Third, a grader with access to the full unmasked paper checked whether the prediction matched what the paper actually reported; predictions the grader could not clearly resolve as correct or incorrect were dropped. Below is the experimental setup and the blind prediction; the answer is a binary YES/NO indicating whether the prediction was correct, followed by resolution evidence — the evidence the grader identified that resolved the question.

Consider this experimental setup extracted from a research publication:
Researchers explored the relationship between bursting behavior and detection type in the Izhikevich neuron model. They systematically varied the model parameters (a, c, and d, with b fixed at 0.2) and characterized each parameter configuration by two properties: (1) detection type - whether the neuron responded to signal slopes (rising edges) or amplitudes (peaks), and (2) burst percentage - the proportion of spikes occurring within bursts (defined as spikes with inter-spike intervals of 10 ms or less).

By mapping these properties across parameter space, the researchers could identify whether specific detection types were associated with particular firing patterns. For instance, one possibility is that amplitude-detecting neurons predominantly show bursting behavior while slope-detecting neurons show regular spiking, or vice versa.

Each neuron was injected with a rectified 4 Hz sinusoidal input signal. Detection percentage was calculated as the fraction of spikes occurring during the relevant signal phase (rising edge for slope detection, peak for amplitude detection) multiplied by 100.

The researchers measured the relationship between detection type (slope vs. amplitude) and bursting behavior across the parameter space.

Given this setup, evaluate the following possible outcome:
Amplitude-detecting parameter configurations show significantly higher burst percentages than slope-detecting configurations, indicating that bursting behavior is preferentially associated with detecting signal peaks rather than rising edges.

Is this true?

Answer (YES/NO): NO